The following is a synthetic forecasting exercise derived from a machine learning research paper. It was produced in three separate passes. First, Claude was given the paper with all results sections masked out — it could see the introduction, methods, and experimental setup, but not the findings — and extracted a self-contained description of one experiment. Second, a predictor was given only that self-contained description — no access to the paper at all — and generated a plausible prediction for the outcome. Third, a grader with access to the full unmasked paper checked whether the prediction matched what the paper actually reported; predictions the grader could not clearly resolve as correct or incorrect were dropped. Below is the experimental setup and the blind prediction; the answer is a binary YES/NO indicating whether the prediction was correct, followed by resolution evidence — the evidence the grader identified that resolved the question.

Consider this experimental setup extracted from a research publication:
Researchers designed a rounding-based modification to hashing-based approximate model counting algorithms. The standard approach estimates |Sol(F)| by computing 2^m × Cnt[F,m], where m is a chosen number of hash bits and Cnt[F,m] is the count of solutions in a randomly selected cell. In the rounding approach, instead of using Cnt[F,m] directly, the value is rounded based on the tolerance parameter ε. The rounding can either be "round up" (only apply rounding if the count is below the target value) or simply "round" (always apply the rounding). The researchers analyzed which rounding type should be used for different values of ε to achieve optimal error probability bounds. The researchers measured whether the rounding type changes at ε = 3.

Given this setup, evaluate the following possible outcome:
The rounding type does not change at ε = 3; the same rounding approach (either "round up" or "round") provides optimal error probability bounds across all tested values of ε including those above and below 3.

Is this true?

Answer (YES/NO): NO